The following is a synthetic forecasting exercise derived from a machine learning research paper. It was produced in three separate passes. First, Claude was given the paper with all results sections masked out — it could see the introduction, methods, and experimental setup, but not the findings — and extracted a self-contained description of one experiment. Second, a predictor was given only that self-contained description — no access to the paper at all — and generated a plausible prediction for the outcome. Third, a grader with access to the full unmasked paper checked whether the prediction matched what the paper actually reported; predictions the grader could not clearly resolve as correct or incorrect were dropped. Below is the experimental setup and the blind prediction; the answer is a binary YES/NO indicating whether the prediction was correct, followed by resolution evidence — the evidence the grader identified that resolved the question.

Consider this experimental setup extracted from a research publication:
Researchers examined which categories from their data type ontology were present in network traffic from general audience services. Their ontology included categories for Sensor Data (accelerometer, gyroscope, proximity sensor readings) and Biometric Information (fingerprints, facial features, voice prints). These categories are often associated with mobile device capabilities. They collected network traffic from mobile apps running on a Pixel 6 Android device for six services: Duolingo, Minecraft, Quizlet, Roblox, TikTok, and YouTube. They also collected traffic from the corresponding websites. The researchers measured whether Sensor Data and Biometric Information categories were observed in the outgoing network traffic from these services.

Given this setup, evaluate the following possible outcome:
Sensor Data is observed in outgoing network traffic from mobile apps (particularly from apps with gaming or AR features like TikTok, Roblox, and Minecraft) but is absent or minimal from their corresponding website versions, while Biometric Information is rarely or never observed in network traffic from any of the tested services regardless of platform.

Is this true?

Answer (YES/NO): NO